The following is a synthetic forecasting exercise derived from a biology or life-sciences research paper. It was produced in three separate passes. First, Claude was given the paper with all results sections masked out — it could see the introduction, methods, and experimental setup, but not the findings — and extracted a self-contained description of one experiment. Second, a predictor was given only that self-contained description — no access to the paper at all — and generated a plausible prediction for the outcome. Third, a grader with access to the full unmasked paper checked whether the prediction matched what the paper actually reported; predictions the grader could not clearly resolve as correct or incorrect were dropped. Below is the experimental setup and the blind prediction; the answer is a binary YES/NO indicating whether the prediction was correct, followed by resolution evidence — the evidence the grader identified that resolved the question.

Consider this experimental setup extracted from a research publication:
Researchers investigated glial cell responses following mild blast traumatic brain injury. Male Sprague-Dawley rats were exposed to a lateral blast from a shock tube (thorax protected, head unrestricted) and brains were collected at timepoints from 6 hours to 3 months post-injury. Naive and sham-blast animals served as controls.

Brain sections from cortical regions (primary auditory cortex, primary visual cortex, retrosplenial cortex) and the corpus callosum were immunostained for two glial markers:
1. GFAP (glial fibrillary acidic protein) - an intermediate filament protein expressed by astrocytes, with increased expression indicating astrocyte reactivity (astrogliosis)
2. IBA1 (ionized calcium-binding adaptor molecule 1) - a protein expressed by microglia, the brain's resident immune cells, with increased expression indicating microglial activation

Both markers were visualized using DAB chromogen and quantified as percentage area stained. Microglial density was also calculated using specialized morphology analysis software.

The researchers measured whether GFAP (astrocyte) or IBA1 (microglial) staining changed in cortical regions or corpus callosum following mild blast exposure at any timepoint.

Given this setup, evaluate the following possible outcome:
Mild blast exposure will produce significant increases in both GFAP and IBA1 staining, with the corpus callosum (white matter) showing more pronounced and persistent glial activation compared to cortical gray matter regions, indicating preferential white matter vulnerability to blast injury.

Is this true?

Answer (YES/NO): NO